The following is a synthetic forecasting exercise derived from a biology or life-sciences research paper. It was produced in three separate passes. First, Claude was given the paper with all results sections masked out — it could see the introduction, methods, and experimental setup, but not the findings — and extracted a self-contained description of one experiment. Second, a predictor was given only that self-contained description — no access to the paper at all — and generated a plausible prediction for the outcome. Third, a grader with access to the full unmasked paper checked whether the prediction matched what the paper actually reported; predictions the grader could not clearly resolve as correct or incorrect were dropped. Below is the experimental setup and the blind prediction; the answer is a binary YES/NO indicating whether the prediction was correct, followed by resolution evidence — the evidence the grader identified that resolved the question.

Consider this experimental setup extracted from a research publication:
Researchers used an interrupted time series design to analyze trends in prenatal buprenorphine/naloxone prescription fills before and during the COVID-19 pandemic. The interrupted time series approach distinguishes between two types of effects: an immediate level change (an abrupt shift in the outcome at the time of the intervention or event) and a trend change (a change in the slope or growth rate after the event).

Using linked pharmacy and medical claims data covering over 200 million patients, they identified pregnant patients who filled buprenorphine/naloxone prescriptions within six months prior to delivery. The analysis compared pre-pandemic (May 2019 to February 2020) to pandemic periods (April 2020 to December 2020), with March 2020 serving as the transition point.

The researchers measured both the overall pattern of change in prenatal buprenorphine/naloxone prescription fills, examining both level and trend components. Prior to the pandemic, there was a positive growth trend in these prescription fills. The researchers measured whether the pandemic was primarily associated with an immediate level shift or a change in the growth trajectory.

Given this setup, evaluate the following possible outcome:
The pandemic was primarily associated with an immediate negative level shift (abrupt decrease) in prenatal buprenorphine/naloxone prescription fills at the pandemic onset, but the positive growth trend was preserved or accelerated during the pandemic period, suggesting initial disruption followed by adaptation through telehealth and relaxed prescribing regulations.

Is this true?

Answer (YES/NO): NO